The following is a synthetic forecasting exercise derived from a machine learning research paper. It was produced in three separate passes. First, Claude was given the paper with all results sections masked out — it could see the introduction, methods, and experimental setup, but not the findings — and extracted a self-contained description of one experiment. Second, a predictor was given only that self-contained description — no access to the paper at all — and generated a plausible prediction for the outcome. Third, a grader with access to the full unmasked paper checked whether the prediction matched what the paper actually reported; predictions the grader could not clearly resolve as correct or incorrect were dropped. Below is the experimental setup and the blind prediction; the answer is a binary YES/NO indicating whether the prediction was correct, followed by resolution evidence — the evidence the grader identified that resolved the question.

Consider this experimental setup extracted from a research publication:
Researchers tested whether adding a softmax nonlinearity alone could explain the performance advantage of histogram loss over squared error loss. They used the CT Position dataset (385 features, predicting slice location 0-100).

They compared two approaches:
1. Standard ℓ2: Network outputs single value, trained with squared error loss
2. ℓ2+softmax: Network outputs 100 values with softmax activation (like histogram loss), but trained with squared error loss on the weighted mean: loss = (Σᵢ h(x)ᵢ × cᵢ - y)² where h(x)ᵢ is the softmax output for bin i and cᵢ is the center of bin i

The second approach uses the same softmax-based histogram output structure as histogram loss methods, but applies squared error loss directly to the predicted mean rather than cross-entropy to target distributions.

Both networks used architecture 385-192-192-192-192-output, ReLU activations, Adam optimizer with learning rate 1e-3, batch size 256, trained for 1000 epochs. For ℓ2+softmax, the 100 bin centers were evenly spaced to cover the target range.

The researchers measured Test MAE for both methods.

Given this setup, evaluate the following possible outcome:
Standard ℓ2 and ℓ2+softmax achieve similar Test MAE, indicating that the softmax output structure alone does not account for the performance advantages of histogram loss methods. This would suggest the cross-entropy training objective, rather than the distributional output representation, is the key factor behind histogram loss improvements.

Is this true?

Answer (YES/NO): NO